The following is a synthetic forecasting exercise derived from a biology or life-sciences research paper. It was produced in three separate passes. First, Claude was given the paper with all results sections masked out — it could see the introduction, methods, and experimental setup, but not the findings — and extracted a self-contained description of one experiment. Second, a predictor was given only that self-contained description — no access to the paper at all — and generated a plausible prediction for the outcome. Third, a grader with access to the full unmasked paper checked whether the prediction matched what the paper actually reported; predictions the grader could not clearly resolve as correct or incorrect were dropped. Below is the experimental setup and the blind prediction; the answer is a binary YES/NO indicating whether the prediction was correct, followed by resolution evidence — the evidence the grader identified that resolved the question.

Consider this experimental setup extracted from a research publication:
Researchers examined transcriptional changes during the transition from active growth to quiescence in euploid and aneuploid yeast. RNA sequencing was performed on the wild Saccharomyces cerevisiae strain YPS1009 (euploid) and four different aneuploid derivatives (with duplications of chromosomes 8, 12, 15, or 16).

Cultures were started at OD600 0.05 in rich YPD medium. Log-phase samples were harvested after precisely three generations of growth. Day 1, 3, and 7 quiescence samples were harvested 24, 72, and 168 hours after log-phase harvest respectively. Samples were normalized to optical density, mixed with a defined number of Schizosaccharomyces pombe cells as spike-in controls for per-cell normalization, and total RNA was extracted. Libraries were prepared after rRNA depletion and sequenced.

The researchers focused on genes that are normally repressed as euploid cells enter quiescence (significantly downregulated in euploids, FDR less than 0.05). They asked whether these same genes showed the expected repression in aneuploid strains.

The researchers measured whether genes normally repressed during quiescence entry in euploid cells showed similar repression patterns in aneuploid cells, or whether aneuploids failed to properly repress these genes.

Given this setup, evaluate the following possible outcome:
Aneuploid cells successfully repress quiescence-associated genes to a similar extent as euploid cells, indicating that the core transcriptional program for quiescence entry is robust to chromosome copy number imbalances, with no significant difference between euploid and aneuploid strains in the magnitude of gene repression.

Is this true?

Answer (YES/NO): NO